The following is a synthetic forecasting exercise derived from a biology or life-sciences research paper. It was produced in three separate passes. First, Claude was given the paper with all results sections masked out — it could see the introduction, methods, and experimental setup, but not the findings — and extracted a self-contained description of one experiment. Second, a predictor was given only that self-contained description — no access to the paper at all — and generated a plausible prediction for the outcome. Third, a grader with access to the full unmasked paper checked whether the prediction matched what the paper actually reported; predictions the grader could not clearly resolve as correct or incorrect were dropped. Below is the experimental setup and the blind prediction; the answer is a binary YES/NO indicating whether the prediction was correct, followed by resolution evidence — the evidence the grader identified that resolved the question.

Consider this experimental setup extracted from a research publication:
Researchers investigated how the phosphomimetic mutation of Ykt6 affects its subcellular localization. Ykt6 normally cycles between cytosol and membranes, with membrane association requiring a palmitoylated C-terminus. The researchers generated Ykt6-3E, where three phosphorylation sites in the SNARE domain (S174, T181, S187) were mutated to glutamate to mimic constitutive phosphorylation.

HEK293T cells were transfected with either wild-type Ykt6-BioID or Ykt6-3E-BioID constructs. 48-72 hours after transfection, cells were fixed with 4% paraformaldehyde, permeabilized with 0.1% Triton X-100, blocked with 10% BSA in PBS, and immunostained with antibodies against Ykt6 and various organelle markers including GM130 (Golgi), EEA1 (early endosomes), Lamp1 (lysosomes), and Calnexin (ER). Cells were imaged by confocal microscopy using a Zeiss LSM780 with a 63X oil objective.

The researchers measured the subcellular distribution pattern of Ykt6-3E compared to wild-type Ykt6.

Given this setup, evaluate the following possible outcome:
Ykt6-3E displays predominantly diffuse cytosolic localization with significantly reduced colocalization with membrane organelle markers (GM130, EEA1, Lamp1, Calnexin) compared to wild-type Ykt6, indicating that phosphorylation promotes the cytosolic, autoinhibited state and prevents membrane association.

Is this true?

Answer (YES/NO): NO